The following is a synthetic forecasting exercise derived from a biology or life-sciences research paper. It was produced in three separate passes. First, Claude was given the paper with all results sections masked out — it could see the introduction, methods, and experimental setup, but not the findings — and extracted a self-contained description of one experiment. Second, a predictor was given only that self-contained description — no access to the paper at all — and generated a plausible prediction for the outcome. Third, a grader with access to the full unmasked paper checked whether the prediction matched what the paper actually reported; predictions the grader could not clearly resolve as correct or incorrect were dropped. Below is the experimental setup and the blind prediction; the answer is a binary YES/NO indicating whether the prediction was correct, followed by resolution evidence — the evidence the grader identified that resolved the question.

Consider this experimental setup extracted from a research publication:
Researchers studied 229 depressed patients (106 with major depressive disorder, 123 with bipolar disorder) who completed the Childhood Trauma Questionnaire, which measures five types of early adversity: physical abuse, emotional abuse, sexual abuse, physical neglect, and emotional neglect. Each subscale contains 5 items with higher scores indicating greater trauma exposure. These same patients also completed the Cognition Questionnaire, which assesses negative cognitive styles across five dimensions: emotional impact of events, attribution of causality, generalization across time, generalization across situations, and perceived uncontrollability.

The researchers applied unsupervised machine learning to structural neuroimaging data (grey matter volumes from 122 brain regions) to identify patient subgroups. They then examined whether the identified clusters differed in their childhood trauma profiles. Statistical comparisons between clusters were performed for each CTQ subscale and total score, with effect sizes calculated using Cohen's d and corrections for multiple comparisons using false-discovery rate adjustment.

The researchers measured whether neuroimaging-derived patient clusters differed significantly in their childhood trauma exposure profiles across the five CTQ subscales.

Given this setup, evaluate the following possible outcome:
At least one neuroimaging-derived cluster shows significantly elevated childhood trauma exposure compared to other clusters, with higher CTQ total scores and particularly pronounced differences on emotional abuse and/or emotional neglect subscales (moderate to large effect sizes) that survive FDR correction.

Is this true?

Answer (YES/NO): NO